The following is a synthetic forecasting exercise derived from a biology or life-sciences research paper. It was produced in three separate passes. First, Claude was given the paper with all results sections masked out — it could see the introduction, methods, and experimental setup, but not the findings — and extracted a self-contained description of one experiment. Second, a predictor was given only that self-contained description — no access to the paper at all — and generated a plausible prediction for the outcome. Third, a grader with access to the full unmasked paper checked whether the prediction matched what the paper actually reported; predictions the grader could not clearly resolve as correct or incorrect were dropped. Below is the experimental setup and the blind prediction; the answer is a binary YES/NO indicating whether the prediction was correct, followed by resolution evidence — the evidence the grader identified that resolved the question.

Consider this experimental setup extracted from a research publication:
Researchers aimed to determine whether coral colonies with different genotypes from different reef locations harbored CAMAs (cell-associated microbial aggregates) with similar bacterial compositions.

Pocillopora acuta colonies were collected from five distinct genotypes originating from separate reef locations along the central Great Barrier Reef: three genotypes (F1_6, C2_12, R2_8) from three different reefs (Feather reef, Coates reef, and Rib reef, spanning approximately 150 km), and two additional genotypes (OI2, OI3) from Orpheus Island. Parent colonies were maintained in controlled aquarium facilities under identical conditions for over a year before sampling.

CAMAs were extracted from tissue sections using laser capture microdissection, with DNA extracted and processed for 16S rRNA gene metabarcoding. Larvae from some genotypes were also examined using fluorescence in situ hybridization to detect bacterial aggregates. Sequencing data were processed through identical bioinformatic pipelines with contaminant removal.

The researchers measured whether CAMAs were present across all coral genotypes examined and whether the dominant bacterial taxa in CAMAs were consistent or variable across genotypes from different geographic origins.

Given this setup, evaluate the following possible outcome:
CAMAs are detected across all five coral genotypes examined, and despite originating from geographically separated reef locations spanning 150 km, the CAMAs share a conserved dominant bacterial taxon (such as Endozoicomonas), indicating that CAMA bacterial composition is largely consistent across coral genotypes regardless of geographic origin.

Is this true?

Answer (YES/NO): NO